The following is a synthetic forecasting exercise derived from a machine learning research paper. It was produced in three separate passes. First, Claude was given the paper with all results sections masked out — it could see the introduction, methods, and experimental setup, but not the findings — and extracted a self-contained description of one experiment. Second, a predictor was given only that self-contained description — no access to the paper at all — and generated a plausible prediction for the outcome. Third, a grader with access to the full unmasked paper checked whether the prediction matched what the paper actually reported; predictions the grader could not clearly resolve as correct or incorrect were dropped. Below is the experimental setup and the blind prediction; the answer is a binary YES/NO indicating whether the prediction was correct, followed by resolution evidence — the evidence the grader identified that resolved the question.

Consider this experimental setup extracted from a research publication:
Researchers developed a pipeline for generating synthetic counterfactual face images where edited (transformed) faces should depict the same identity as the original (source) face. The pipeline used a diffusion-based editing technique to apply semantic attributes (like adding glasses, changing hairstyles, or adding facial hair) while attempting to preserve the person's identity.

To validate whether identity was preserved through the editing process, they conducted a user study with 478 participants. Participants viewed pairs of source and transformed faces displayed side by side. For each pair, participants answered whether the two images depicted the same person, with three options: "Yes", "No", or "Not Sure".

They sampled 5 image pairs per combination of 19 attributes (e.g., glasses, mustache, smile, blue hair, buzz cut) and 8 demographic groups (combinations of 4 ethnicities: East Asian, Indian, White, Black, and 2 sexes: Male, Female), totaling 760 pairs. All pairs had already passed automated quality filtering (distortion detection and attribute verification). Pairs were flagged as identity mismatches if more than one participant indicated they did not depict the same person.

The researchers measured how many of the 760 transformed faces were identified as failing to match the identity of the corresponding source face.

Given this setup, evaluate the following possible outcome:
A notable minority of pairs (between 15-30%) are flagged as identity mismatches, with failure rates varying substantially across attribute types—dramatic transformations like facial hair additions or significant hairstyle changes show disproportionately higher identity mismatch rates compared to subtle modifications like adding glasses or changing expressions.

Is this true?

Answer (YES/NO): NO